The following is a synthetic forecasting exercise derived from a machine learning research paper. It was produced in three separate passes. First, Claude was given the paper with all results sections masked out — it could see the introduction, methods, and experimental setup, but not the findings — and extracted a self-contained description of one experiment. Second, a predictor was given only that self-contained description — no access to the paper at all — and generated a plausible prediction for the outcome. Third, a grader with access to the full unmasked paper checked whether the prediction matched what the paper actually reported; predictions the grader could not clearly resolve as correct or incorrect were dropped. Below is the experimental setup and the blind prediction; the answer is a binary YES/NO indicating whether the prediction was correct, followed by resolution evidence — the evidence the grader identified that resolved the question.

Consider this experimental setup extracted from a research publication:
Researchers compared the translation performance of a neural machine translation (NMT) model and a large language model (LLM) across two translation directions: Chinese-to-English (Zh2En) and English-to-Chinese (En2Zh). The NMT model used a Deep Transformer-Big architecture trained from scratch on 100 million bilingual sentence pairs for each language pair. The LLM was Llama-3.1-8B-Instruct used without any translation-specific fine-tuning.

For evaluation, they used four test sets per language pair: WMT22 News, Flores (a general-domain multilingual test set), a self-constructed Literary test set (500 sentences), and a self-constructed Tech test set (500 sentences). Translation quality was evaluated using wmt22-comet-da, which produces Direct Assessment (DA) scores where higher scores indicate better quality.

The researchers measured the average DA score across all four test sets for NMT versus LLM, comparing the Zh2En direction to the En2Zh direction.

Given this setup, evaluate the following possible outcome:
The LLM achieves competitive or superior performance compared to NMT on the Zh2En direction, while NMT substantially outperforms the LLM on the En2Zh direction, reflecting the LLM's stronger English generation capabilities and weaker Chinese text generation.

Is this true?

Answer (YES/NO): NO